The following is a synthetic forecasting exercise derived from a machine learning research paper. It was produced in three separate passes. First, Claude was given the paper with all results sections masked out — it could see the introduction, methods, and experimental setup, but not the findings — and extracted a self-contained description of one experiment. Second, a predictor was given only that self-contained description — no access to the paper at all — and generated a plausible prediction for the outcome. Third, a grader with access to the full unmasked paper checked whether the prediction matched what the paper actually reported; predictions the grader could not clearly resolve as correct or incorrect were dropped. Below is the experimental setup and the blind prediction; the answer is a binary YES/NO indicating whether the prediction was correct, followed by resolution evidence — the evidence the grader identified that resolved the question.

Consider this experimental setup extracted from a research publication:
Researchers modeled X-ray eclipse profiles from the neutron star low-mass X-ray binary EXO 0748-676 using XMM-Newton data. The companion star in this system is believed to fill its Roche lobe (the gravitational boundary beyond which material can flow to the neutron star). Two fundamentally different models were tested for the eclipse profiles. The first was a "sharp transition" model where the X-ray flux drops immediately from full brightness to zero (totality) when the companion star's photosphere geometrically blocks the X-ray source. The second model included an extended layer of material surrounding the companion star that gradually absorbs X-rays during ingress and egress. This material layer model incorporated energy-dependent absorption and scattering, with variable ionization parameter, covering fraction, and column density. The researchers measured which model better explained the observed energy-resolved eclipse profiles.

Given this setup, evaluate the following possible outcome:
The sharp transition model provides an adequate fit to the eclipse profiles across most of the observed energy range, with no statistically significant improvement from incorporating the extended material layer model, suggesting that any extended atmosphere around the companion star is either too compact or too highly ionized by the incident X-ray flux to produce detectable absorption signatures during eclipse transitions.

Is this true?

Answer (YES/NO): NO